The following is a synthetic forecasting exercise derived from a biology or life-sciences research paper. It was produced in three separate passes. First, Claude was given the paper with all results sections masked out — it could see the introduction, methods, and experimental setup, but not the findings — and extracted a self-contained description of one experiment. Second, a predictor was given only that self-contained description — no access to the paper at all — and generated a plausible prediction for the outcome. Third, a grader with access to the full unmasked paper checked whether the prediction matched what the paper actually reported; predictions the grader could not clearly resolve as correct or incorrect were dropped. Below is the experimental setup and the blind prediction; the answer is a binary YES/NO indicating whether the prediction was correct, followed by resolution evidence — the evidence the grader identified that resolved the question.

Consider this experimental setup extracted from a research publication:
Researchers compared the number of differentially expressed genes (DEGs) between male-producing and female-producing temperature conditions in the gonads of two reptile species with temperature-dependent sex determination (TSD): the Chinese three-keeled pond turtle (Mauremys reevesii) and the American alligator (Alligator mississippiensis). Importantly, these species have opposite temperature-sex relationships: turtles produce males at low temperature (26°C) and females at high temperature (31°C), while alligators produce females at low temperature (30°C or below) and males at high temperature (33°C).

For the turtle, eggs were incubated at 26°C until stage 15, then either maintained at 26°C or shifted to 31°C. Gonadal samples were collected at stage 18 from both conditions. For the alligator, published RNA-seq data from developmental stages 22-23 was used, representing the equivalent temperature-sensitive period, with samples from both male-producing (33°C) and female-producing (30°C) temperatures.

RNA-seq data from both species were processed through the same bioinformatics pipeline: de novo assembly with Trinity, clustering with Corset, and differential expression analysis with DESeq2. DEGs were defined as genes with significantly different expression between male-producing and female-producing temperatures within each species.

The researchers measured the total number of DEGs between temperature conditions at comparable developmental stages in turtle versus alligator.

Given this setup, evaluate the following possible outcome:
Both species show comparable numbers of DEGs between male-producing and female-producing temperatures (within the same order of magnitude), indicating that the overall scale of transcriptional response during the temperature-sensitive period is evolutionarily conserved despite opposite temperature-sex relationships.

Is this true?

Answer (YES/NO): NO